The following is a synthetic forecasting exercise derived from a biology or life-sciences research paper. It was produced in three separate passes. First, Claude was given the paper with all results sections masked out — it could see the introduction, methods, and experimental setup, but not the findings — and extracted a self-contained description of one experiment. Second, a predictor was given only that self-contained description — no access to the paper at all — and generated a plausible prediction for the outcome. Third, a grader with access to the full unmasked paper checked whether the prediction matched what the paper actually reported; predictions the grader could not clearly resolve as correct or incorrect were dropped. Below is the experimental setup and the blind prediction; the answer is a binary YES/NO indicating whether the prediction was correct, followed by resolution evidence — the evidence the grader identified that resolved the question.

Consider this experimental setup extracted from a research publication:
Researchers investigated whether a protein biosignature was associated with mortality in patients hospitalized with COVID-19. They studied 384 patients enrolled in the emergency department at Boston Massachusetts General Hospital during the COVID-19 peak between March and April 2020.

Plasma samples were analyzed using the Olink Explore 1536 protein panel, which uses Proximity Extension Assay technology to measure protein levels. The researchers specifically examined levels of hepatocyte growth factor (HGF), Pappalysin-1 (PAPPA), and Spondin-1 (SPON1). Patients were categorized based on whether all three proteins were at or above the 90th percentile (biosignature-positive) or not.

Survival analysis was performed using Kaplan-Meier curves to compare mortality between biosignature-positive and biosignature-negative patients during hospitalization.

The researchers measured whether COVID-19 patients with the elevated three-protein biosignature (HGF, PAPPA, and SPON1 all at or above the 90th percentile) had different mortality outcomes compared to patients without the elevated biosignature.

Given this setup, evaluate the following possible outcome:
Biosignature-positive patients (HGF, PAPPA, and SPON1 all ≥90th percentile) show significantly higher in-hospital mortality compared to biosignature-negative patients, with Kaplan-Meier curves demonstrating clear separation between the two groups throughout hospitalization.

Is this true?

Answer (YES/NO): YES